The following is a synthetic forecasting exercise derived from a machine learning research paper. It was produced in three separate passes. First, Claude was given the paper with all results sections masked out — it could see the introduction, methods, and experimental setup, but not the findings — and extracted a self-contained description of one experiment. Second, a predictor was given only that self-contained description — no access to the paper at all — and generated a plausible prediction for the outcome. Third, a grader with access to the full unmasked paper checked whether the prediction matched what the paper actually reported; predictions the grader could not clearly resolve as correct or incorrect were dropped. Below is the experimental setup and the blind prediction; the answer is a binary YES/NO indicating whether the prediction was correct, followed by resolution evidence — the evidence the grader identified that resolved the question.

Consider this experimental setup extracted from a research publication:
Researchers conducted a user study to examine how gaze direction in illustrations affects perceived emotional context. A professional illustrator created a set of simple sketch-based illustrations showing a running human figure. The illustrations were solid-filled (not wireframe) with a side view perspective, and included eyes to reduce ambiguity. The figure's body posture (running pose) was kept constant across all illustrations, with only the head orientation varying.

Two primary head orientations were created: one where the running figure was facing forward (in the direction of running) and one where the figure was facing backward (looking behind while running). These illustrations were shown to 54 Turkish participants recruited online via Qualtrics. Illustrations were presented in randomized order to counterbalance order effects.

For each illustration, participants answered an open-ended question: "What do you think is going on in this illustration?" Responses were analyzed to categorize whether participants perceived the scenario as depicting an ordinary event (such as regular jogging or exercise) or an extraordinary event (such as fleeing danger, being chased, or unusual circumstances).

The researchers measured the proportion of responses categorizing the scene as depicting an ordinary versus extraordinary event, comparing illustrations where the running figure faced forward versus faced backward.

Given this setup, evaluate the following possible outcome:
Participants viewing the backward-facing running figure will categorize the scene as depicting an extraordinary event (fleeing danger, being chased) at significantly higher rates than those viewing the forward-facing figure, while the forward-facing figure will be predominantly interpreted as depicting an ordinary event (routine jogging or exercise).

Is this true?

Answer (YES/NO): NO